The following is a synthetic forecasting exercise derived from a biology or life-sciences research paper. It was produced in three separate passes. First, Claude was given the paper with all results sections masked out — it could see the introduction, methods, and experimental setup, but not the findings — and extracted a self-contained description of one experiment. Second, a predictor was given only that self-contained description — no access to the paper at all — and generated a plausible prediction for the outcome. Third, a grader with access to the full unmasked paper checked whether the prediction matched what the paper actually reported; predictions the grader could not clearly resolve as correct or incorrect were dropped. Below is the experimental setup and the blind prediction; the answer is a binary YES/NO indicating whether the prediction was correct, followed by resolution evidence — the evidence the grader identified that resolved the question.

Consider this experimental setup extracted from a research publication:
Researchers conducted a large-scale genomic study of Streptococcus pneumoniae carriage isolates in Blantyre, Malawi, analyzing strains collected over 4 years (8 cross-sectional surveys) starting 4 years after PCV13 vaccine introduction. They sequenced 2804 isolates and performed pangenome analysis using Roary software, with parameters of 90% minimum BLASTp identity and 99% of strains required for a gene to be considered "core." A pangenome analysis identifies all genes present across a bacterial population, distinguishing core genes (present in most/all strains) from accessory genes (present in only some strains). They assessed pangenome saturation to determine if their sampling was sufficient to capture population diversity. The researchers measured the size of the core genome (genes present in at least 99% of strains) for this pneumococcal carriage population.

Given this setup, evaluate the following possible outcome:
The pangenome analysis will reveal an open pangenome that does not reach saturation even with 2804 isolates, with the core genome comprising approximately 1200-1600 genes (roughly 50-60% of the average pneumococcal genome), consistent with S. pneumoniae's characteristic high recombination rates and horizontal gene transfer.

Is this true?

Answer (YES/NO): NO